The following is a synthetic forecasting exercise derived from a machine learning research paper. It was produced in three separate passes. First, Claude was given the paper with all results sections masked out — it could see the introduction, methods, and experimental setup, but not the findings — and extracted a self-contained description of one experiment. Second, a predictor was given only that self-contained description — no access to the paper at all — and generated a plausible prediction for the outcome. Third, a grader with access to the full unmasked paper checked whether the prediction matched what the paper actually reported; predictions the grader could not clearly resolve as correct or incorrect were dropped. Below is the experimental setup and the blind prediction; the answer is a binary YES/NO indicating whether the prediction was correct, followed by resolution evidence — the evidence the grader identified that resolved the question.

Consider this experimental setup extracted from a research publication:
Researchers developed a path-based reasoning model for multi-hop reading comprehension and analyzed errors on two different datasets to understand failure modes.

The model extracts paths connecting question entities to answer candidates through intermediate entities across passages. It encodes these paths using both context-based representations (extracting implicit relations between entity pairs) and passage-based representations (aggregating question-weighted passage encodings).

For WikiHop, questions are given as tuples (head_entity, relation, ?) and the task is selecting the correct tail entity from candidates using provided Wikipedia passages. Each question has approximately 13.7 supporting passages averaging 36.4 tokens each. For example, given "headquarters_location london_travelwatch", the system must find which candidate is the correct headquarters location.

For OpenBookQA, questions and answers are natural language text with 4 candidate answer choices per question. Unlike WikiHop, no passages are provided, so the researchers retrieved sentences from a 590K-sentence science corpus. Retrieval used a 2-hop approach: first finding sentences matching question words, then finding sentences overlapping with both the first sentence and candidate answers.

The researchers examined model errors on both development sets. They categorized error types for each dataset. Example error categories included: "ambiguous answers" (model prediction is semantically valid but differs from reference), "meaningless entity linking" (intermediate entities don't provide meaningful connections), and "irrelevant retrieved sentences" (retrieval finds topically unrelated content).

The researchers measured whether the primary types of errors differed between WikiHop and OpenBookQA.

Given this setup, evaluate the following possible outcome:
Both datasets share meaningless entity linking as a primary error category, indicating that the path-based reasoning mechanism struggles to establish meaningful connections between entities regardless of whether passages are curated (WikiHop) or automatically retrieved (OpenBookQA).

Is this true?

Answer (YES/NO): NO